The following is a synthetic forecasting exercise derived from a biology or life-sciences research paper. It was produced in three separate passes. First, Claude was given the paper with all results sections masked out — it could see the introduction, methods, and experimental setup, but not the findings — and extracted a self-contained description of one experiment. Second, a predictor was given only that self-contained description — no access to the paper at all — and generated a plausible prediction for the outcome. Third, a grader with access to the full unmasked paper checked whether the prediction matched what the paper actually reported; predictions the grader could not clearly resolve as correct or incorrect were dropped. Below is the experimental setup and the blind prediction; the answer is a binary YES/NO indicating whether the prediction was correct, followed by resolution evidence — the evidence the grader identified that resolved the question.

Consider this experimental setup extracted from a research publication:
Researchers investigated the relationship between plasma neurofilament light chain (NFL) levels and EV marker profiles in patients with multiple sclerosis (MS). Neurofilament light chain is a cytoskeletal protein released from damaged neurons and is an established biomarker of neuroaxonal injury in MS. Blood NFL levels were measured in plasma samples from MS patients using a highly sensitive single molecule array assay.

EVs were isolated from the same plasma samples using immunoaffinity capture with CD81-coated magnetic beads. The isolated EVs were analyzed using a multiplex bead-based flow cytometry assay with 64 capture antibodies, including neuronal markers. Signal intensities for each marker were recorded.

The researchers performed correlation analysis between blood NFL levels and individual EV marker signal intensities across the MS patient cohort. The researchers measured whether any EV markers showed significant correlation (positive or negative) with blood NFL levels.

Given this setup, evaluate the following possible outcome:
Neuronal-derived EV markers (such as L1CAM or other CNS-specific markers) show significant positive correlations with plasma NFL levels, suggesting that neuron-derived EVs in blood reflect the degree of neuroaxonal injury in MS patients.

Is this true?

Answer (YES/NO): NO